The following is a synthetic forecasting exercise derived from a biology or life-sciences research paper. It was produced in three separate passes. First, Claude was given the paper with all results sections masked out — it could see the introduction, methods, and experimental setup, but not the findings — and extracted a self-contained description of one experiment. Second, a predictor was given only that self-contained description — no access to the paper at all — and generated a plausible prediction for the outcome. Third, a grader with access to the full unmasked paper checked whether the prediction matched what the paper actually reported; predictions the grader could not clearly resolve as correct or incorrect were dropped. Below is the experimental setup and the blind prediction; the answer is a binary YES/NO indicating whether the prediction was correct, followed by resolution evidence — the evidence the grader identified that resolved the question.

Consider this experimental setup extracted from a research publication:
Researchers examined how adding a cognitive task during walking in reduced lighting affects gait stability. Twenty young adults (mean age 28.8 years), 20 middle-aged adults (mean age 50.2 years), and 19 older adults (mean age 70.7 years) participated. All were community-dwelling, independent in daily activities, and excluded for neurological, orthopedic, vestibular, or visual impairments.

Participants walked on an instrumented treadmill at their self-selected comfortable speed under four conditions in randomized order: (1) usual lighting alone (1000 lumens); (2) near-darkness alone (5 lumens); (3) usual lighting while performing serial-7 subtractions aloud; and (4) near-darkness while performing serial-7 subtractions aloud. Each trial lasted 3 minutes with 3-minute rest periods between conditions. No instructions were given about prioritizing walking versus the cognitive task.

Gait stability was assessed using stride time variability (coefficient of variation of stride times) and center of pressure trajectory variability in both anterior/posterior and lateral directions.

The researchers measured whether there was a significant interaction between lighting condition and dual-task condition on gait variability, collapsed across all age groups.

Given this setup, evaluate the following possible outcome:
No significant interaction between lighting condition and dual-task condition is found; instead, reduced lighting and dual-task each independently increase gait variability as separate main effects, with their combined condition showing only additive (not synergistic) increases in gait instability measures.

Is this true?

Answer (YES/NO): NO